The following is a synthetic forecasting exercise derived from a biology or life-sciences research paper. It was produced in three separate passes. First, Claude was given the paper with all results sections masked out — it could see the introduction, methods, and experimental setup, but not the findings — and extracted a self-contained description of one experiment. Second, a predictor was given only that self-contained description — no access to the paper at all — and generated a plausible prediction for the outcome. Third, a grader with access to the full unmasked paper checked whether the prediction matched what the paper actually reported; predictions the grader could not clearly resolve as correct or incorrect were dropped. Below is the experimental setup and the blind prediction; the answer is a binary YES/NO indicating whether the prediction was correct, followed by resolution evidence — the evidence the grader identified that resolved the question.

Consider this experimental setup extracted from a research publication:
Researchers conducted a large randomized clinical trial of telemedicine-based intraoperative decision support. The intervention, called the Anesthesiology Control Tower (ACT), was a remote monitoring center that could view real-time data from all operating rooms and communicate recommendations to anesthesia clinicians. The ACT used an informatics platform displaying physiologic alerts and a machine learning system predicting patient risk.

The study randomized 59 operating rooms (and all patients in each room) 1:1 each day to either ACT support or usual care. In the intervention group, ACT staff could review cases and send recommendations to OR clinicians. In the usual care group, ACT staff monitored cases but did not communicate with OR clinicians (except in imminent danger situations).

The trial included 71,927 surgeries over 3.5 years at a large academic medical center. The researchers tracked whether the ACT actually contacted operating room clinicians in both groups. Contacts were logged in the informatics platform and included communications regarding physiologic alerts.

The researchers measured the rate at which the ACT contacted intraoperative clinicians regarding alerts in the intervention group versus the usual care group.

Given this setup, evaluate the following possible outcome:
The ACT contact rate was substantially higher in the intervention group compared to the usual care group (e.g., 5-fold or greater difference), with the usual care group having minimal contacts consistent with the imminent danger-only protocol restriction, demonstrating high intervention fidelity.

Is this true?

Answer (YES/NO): YES